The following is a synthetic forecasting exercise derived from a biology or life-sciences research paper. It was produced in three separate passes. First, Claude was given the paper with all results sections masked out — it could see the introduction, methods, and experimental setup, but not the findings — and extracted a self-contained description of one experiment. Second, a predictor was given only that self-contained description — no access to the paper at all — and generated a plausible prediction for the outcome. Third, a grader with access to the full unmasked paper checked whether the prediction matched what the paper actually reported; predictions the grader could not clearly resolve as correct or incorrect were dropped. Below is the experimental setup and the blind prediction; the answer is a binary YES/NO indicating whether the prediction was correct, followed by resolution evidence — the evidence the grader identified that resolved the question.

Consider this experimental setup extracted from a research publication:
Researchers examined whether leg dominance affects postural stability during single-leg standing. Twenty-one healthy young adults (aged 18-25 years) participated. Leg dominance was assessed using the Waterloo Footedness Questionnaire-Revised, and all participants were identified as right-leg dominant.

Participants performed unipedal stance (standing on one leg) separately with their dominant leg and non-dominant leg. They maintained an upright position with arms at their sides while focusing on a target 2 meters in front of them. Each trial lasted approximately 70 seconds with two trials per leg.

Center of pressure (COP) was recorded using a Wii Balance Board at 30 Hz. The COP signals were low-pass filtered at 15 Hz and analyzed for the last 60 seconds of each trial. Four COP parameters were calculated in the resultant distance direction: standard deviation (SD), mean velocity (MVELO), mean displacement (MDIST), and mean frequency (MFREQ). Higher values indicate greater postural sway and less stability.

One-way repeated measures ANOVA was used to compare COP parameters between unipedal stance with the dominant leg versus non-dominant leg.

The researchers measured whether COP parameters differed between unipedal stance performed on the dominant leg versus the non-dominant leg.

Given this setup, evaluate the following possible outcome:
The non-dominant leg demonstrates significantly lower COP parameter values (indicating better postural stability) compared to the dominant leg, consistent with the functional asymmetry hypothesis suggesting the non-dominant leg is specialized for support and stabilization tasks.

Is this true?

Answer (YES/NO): NO